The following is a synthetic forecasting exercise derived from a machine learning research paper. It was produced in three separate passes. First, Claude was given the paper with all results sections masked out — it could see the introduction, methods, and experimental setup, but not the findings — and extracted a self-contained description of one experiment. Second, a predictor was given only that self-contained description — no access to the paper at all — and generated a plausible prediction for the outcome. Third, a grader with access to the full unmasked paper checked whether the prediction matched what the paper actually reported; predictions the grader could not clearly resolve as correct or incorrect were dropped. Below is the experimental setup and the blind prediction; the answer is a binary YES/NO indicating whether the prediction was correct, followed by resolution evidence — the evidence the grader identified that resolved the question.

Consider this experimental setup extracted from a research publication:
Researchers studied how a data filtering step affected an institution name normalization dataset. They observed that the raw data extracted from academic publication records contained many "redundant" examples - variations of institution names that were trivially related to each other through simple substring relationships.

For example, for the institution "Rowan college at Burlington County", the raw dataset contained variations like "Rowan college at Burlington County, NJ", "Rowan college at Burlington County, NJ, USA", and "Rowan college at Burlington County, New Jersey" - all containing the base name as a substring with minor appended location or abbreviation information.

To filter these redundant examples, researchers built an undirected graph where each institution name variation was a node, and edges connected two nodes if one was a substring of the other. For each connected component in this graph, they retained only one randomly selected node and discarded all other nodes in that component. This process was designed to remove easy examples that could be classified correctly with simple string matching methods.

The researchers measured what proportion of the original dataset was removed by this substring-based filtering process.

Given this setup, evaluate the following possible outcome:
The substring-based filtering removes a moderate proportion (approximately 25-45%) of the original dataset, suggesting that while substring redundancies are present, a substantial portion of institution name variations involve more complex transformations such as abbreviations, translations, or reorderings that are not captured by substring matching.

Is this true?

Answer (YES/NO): NO